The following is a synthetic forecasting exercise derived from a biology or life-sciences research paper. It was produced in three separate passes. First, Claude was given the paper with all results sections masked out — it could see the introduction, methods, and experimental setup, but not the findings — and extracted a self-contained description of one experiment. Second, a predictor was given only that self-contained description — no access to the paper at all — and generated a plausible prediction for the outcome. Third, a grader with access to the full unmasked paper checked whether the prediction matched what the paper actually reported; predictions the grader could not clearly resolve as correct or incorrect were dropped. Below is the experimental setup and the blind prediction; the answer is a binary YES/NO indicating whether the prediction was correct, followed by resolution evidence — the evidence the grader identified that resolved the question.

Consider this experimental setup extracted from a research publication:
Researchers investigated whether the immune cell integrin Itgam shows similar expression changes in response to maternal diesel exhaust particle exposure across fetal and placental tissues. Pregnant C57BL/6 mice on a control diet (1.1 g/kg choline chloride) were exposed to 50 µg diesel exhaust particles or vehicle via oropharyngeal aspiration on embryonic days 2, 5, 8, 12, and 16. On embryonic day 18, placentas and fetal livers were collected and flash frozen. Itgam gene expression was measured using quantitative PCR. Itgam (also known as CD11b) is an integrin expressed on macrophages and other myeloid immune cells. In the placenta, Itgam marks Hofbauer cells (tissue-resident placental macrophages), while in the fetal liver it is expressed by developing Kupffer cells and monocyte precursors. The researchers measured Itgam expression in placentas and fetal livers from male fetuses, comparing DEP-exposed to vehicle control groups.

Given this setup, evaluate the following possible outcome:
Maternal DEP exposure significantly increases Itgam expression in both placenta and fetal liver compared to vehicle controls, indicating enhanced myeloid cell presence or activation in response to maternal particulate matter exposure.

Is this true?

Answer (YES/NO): NO